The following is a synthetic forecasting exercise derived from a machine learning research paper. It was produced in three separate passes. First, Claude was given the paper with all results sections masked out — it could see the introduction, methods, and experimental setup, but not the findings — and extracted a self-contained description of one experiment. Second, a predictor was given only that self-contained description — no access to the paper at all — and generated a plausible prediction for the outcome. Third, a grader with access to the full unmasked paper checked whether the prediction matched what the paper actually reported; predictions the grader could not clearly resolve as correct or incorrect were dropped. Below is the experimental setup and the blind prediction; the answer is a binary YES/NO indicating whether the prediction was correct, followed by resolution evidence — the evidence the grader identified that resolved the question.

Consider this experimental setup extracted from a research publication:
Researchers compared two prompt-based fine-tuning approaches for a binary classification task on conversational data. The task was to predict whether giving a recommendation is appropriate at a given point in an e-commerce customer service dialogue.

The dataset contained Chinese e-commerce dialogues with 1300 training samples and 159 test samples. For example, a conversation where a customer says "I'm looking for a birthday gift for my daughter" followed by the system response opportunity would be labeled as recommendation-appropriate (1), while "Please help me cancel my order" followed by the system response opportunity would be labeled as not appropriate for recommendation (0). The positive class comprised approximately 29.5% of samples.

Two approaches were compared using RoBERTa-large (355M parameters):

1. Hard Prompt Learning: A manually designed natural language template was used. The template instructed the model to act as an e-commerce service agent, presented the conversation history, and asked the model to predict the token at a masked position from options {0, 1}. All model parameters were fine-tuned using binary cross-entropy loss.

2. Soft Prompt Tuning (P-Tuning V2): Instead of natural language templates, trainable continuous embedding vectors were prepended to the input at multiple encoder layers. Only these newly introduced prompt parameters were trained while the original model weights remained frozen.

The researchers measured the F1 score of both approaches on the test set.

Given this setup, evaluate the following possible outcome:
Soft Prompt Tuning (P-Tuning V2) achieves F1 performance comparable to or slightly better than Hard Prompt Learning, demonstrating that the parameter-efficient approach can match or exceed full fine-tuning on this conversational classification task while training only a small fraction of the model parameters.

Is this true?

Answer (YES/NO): NO